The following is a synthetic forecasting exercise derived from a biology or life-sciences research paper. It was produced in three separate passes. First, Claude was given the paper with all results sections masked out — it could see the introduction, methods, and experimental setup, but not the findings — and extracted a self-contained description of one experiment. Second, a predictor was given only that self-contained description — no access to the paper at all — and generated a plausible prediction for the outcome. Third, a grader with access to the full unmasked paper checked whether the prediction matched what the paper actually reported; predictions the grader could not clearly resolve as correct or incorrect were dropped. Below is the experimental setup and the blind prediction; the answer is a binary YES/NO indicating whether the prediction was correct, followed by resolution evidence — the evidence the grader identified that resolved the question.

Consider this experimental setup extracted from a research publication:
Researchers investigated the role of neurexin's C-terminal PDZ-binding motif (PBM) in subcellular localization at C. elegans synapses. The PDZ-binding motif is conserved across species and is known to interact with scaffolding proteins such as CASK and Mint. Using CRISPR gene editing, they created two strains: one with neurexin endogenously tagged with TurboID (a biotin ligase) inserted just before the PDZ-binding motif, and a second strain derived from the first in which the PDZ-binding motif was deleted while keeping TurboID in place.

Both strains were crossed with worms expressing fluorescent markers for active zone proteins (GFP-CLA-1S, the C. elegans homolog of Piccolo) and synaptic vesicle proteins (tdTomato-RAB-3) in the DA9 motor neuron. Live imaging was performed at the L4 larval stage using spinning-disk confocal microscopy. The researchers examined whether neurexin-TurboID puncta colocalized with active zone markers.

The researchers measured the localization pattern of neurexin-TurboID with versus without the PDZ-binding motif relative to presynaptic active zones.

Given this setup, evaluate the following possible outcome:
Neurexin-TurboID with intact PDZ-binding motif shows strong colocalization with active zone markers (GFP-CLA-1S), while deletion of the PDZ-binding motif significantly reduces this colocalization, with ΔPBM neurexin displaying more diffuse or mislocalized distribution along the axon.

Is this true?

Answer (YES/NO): YES